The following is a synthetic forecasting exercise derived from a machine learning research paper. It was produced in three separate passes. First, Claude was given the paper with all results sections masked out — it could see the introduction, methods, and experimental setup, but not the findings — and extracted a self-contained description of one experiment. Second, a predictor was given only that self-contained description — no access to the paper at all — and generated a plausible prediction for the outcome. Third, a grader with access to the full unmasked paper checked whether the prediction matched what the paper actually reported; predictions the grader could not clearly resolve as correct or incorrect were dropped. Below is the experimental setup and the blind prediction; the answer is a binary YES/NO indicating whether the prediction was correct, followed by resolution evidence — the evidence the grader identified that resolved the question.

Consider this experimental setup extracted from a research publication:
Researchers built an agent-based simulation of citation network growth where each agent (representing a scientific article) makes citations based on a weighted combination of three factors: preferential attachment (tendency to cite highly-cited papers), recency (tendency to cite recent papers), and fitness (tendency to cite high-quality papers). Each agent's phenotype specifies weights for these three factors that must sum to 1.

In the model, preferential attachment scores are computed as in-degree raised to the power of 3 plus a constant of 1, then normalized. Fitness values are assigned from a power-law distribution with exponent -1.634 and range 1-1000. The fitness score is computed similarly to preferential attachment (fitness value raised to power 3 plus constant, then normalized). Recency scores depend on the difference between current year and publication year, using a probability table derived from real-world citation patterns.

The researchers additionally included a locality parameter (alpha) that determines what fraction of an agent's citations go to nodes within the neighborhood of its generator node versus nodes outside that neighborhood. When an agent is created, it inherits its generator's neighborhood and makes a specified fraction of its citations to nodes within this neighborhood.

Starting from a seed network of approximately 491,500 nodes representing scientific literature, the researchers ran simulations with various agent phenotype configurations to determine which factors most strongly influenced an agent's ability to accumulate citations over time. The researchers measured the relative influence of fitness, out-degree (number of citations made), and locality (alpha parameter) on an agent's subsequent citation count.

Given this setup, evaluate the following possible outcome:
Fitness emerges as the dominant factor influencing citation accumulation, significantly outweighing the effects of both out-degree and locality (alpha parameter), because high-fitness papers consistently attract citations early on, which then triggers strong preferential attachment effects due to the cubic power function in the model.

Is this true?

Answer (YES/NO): YES